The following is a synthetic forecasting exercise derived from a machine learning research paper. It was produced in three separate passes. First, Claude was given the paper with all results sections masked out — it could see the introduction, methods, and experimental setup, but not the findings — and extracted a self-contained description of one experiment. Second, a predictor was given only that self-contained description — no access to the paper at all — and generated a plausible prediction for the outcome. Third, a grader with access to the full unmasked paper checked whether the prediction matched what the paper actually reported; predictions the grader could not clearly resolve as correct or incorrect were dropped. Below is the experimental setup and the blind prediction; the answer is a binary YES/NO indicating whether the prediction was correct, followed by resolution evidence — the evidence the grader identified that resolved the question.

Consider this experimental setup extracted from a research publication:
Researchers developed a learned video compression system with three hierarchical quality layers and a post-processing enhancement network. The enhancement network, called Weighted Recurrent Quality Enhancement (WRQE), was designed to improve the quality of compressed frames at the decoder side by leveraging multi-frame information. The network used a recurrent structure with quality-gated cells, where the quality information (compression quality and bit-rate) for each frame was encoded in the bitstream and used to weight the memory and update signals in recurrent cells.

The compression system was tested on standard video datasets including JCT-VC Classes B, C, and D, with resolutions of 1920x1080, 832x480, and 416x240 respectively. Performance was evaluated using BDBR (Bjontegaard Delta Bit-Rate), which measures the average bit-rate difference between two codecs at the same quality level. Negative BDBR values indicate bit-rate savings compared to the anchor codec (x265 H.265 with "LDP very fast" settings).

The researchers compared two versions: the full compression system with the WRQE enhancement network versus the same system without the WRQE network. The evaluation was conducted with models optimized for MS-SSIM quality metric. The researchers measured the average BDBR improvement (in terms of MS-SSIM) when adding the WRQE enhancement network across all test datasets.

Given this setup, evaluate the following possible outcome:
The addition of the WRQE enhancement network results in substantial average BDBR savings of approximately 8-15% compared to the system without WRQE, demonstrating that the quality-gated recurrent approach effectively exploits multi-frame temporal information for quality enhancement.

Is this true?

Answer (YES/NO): YES